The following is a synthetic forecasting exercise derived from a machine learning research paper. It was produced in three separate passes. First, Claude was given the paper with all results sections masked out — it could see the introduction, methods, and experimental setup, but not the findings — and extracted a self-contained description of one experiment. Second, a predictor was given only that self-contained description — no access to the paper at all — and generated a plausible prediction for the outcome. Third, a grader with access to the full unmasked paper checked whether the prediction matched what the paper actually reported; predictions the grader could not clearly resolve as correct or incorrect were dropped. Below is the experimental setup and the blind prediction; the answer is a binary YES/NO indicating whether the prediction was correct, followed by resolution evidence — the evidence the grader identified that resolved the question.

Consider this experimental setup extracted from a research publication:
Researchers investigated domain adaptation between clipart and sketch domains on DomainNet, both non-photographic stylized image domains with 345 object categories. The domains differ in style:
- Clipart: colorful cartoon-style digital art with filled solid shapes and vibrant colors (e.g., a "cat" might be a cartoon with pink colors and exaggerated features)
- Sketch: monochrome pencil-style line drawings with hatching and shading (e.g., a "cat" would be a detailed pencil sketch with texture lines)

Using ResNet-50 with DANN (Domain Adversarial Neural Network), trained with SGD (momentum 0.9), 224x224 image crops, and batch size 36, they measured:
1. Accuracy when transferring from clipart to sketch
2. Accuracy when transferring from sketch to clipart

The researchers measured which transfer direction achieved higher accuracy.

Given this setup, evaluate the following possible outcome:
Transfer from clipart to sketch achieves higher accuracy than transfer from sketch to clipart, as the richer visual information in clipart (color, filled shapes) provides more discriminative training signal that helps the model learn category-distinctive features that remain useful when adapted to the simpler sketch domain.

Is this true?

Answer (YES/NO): NO